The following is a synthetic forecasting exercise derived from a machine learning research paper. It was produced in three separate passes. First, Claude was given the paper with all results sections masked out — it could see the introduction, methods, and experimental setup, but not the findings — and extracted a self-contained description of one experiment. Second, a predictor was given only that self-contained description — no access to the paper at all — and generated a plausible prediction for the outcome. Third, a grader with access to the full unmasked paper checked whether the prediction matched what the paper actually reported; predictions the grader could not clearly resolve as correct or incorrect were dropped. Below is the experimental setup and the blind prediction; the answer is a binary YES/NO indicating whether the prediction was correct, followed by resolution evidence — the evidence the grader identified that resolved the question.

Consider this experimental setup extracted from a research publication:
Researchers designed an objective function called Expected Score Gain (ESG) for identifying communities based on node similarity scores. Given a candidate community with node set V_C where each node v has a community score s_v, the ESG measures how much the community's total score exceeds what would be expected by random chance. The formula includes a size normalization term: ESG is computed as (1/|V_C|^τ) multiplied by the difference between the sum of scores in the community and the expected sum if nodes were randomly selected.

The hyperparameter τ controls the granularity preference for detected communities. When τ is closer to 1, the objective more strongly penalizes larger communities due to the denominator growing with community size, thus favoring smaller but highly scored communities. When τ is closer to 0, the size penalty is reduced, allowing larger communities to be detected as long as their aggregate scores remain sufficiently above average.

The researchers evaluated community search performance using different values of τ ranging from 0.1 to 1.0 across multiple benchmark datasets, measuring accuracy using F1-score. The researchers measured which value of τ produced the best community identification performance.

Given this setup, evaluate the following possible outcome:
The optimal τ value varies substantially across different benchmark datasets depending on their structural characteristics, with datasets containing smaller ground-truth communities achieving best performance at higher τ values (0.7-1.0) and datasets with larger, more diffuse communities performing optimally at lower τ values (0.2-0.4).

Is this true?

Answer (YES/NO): NO